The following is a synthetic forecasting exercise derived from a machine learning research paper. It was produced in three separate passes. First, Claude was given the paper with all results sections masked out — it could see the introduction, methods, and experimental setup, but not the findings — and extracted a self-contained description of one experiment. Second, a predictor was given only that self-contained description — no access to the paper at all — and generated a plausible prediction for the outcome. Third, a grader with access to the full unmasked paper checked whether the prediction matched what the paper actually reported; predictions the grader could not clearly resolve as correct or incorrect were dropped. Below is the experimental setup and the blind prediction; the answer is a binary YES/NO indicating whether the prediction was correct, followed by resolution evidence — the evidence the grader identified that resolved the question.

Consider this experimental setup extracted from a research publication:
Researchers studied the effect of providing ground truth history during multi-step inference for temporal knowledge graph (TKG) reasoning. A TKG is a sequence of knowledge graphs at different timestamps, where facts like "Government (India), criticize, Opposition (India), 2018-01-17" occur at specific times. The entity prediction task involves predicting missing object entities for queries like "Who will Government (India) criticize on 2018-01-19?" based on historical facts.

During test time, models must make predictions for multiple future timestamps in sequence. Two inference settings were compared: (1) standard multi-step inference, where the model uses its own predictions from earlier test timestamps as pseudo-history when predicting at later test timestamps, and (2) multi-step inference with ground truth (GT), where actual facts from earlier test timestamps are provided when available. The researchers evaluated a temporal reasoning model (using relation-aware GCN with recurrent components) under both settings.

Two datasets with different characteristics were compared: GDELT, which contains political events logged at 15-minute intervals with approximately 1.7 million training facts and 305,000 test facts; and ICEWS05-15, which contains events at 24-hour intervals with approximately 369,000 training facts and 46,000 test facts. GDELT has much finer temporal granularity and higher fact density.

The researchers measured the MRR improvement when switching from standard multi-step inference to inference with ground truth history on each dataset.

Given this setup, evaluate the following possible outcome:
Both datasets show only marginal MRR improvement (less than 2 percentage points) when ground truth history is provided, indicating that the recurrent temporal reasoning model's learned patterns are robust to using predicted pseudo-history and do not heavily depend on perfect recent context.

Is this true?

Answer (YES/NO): NO